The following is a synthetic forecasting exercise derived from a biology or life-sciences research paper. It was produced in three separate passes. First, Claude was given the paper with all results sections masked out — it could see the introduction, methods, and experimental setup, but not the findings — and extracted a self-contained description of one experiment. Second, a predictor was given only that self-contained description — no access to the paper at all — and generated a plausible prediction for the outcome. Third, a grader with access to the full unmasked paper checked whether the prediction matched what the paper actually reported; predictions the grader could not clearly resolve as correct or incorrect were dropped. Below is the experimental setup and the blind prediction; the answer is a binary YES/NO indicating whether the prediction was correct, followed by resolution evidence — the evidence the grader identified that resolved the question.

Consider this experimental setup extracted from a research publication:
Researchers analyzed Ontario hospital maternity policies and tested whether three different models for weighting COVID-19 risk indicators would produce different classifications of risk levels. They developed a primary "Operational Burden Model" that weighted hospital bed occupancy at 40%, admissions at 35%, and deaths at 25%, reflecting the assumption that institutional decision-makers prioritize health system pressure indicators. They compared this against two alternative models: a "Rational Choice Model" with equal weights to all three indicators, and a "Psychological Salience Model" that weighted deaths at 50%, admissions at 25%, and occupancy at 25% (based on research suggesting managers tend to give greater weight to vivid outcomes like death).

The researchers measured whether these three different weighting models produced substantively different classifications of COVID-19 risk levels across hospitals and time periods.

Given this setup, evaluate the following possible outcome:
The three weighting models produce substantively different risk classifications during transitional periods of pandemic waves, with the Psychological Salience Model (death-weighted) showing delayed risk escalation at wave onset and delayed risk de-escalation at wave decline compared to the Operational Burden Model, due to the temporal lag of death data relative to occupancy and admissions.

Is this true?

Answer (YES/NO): NO